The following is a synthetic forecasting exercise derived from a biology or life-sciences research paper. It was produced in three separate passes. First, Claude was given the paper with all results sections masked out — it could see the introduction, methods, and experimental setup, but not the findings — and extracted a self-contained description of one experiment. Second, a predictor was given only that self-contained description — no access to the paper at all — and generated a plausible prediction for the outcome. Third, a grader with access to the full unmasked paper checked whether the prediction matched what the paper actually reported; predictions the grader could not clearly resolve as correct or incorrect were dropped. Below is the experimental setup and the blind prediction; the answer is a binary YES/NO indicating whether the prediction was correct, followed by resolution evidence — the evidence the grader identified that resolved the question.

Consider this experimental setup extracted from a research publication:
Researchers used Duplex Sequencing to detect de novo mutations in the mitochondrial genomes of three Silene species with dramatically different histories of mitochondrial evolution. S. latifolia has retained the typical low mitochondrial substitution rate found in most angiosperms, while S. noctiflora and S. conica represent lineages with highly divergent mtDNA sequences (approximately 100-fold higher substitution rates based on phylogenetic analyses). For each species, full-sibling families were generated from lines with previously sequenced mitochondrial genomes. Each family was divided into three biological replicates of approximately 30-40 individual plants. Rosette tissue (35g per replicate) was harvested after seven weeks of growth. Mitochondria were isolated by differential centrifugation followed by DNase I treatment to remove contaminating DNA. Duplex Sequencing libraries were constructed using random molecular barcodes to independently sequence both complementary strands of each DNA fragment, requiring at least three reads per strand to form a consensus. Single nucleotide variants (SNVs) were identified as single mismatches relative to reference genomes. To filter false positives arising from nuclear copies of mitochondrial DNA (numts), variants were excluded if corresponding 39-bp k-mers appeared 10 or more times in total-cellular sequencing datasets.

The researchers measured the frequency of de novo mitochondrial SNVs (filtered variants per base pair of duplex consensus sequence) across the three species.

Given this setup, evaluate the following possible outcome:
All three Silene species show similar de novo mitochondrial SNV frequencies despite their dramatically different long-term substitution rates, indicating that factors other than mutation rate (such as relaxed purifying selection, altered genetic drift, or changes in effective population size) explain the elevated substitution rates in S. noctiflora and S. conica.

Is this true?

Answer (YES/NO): NO